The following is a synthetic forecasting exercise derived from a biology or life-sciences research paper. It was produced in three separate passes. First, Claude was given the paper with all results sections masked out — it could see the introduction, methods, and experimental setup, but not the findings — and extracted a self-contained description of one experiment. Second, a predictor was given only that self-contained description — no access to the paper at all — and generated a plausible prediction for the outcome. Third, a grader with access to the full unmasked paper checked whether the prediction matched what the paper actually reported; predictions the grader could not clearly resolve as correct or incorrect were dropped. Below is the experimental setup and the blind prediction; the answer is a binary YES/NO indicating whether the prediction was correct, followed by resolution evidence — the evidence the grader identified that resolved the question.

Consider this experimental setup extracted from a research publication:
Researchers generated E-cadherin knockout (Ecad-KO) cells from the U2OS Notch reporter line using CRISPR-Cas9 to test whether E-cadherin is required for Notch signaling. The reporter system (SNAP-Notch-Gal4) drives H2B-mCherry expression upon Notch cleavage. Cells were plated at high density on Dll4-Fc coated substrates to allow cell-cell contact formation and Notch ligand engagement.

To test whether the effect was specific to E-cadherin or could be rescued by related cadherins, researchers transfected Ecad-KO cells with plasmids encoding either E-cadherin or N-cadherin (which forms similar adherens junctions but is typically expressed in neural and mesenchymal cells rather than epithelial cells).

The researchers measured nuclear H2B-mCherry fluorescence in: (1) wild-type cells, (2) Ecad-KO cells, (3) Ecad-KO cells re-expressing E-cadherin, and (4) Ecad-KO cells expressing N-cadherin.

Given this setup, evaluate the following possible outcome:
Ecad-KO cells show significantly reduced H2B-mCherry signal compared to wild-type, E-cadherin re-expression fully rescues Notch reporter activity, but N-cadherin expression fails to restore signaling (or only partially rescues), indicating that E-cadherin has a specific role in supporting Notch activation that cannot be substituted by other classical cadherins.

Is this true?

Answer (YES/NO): NO